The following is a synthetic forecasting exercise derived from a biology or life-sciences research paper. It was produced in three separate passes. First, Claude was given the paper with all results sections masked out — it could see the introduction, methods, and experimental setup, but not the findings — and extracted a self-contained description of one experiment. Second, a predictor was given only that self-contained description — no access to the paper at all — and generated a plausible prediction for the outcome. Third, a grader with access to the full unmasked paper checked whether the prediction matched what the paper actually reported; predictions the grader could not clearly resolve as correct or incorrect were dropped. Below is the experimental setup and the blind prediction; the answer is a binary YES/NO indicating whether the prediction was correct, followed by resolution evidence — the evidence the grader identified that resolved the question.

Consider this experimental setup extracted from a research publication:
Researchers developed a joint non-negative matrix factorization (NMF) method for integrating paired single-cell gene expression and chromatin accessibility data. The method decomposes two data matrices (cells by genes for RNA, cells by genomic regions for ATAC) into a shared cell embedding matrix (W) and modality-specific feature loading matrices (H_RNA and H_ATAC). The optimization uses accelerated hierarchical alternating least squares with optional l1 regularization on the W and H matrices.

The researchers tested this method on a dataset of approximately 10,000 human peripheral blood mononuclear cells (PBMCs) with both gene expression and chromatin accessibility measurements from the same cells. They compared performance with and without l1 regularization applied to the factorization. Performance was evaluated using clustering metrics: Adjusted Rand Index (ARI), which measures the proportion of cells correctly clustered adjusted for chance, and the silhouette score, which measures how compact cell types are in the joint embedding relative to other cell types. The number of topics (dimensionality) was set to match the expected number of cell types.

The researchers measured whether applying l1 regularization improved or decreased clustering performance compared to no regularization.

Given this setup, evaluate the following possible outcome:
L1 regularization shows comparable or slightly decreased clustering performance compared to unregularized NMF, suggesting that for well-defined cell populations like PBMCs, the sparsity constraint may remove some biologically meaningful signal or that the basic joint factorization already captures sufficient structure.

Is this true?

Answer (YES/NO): NO